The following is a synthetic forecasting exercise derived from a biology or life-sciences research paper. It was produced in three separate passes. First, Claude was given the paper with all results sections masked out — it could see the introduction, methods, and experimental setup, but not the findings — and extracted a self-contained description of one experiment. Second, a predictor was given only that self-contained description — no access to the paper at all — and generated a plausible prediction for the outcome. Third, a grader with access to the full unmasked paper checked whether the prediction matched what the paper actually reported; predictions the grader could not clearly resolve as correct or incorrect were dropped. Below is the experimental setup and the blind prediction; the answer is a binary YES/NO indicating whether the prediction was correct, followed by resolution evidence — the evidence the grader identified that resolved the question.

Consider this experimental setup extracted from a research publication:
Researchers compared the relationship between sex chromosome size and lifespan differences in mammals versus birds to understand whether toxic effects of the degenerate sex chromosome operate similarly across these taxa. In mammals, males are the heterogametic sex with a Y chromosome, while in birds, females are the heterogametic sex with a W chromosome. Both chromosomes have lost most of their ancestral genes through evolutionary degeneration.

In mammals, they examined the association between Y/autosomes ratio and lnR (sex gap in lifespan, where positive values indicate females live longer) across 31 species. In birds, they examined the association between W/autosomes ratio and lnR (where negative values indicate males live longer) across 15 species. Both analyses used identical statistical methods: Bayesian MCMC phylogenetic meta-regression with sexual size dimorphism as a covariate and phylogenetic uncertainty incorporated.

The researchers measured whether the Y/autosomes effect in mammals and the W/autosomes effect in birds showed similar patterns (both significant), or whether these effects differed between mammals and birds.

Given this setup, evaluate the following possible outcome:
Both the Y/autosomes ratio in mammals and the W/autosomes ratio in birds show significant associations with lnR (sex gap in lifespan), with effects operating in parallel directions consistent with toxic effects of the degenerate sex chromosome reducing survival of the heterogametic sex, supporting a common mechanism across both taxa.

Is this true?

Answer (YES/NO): NO